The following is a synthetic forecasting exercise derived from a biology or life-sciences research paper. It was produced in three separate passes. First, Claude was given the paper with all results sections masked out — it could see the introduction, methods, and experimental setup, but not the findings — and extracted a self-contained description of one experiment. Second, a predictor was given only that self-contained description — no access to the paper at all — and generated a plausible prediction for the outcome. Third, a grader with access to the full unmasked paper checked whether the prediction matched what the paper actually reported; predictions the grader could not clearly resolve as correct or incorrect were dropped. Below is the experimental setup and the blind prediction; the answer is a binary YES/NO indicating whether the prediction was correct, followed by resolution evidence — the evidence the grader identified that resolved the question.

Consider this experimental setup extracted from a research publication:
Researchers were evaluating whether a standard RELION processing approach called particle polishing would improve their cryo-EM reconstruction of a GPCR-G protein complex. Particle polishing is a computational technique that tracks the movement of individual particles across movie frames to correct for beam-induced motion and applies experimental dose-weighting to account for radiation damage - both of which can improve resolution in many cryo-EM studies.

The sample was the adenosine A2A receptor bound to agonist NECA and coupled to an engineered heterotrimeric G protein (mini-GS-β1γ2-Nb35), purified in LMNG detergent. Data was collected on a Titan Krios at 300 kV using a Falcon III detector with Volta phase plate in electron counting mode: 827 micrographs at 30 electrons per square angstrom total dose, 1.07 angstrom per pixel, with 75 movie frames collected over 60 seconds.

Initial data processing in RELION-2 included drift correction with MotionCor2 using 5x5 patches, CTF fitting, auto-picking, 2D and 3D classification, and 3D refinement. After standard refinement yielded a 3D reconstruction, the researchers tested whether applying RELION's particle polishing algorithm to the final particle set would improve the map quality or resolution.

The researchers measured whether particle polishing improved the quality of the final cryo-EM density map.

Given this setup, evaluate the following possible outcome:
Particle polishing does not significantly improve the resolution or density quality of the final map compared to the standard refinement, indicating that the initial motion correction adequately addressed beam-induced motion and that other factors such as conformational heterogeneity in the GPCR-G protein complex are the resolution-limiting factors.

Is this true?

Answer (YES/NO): YES